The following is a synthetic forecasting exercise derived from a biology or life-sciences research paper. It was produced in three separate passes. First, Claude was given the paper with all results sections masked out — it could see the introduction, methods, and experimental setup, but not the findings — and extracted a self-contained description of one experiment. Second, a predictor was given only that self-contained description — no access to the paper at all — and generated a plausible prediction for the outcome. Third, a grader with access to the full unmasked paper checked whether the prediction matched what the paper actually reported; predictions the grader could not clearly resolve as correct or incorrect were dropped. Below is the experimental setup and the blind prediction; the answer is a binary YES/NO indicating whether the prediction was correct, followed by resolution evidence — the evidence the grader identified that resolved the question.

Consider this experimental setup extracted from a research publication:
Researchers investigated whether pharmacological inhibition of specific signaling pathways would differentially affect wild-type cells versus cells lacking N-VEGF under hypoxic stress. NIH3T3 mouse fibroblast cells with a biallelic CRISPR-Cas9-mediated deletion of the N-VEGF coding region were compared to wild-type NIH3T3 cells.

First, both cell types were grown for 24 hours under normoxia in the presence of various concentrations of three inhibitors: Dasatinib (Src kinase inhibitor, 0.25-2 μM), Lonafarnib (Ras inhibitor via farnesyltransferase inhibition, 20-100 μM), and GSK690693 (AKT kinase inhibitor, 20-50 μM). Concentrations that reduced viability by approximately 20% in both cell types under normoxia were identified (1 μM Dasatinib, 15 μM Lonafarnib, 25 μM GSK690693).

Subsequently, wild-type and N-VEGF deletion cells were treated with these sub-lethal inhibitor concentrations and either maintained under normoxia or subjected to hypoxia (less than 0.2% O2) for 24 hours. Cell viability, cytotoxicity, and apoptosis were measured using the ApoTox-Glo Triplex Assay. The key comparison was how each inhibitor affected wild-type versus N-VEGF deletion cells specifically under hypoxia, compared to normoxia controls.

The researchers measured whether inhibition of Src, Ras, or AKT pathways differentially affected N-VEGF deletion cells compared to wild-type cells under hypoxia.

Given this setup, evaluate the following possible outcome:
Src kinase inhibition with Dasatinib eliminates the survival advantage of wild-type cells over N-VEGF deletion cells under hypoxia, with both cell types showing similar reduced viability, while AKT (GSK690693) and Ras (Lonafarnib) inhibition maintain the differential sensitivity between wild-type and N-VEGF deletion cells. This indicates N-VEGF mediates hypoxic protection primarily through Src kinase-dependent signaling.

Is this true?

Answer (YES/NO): NO